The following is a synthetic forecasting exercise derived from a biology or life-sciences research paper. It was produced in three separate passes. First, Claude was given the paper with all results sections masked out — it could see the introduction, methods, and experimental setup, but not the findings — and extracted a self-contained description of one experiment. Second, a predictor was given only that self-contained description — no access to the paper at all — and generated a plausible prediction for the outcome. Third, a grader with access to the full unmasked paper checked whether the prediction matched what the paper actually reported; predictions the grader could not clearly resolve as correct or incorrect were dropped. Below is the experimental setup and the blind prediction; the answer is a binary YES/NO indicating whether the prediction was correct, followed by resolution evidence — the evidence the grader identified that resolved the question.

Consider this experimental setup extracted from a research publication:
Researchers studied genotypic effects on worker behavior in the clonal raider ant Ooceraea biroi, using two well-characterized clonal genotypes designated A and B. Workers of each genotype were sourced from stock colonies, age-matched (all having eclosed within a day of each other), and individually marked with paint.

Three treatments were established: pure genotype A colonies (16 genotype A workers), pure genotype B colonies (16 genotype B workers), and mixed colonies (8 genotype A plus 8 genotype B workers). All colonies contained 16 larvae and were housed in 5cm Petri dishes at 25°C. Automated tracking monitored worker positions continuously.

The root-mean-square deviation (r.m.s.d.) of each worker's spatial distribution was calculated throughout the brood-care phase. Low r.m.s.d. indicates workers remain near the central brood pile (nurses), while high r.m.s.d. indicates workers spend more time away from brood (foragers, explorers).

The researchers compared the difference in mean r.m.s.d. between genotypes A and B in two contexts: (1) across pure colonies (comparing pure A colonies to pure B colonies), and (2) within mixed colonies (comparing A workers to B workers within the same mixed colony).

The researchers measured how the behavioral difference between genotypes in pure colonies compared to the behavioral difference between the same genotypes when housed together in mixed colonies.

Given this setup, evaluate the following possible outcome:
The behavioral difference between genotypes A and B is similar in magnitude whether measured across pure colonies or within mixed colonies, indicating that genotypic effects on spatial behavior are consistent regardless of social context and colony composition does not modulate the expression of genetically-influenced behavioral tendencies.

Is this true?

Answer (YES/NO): NO